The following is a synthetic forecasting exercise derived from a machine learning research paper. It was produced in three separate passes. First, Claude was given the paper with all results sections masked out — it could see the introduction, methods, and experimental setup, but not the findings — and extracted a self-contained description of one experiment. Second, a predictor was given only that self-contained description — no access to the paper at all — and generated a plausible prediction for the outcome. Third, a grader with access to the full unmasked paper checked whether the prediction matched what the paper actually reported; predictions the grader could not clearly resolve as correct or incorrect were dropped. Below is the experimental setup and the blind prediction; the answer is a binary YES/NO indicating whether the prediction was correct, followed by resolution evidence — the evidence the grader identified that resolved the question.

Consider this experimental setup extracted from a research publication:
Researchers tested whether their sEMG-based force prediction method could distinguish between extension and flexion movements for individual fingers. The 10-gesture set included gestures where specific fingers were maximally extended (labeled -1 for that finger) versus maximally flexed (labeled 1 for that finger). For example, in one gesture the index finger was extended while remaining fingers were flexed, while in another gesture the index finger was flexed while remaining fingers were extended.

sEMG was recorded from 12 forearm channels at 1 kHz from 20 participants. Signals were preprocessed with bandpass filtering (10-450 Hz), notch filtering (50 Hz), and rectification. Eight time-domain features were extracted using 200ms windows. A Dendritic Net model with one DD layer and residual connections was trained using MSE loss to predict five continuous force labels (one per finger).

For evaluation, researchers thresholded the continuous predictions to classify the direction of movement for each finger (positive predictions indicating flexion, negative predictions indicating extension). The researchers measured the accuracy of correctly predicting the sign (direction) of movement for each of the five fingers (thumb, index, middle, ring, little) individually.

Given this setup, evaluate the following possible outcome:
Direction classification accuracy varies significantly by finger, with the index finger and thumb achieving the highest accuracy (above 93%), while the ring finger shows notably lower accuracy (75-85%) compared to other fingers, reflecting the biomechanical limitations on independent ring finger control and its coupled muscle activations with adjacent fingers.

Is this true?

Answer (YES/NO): NO